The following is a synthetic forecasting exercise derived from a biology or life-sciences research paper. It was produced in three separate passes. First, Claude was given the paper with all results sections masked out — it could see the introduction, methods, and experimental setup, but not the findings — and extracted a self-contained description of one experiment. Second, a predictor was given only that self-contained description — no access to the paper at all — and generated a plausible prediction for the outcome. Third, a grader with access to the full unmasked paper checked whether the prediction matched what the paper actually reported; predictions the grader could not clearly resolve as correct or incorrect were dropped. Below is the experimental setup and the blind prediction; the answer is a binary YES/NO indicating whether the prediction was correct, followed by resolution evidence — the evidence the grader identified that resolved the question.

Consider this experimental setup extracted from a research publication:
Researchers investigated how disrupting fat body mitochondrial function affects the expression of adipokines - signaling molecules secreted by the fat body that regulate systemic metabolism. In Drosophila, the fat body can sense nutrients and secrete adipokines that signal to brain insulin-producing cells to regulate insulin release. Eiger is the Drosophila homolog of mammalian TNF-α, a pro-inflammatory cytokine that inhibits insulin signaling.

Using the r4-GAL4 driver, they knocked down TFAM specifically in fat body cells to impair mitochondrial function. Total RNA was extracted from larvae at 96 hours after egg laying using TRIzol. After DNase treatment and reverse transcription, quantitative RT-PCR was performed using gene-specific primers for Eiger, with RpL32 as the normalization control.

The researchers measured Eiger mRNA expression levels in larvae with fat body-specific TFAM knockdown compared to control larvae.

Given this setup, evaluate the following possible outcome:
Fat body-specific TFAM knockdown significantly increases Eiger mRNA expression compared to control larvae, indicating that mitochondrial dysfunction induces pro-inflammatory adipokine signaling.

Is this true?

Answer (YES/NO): NO